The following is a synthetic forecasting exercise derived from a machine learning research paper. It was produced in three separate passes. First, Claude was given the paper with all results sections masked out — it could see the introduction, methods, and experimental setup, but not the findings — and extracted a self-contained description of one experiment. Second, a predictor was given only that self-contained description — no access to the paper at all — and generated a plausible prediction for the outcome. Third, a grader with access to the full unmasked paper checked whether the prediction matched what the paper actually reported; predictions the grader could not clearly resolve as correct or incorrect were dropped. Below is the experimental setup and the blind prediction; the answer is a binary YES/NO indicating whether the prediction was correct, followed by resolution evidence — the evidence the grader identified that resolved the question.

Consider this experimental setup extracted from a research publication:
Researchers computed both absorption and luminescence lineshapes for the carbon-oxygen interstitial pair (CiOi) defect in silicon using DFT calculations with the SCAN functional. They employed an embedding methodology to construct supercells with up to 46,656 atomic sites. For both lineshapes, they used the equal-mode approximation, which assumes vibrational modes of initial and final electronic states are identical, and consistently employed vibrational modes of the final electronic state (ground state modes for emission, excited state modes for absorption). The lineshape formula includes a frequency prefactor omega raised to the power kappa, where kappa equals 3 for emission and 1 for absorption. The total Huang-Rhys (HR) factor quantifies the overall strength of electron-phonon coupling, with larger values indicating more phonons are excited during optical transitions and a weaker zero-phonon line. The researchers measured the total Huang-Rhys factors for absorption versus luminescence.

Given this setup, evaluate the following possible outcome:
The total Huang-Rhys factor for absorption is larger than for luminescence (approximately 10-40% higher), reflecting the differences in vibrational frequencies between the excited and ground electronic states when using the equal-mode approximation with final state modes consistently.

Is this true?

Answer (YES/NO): NO